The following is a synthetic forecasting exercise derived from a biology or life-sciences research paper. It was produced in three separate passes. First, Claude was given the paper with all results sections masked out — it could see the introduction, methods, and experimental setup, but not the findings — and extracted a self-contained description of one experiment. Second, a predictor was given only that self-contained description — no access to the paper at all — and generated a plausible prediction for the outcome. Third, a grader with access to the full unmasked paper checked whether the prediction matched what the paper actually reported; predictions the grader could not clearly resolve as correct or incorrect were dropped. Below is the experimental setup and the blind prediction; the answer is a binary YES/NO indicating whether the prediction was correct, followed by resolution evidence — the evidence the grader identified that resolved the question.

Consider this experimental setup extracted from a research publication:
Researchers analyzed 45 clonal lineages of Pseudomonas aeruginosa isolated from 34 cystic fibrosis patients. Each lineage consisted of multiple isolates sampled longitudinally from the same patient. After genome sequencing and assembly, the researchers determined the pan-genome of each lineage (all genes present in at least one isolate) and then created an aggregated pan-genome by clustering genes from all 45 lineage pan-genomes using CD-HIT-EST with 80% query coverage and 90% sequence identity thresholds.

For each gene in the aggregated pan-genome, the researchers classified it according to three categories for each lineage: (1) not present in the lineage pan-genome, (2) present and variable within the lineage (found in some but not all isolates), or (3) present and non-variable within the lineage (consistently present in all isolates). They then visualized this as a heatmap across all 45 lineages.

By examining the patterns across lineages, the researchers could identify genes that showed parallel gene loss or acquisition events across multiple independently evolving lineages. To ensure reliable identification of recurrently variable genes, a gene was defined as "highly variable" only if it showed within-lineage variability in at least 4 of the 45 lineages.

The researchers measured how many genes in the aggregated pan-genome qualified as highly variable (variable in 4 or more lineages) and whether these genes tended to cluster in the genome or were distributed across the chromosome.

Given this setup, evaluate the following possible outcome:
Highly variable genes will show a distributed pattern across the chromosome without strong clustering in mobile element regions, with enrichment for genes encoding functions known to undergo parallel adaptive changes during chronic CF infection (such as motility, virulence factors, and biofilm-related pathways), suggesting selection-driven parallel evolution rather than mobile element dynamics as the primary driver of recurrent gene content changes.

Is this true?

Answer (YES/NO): NO